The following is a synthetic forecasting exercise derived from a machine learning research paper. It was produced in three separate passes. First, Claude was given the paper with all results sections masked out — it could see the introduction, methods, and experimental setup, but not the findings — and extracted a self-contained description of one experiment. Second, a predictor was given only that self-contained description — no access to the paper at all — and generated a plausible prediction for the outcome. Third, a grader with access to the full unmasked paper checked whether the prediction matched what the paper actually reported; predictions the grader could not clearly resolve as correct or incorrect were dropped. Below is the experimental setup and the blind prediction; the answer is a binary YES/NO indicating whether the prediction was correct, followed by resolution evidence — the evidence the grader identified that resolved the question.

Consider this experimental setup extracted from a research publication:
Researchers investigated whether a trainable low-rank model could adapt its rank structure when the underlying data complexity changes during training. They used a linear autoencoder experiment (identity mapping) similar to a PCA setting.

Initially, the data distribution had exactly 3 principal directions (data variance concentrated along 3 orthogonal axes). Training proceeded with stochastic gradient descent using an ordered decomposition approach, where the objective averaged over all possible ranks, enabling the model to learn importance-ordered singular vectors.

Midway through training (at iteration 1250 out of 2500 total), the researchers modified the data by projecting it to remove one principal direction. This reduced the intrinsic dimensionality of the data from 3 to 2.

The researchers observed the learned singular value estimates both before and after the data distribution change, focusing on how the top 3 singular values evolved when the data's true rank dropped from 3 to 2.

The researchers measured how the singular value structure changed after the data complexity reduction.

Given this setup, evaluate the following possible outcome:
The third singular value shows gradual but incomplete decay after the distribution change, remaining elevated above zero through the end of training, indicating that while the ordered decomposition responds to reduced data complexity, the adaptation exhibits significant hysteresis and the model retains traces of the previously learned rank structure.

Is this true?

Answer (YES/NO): NO